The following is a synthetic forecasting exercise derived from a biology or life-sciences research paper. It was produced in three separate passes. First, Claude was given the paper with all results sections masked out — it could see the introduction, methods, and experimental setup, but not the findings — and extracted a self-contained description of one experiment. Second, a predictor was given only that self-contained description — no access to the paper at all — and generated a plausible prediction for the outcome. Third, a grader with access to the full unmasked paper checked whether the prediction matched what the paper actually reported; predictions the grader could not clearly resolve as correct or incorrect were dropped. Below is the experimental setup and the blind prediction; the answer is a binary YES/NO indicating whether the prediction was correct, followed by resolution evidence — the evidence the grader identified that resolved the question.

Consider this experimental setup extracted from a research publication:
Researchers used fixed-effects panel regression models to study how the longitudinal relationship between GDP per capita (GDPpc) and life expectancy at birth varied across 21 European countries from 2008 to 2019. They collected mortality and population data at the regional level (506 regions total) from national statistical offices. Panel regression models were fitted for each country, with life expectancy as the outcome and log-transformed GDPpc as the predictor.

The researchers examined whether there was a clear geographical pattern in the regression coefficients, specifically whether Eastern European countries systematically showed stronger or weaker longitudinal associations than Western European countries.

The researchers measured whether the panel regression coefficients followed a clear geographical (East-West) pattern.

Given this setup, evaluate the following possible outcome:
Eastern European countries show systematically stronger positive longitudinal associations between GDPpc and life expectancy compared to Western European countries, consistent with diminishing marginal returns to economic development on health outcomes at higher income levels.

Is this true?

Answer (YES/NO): NO